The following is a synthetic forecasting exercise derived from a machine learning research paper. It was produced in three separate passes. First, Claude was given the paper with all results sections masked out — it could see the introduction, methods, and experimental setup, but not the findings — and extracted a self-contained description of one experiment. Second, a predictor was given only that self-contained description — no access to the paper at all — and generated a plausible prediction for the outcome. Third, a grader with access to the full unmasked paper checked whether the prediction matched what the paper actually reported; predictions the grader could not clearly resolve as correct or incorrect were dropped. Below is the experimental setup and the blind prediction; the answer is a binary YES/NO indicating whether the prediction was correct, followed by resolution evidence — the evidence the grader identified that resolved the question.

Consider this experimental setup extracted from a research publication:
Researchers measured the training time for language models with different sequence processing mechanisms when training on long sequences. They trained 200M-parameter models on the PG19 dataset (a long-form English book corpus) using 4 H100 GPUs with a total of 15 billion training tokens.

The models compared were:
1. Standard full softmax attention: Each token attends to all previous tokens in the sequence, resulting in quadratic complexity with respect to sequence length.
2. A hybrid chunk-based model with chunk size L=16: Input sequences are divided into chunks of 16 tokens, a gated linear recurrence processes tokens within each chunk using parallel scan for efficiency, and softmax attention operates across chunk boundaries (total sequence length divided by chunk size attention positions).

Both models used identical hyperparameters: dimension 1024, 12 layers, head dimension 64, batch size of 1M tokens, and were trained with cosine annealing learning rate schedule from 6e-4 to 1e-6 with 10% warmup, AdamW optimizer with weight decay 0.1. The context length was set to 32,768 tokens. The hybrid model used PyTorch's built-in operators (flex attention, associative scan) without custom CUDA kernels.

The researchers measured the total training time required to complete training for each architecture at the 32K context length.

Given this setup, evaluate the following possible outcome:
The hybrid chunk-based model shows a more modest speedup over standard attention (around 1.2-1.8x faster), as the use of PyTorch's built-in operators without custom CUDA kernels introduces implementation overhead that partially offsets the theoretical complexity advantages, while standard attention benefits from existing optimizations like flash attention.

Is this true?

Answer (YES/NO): NO